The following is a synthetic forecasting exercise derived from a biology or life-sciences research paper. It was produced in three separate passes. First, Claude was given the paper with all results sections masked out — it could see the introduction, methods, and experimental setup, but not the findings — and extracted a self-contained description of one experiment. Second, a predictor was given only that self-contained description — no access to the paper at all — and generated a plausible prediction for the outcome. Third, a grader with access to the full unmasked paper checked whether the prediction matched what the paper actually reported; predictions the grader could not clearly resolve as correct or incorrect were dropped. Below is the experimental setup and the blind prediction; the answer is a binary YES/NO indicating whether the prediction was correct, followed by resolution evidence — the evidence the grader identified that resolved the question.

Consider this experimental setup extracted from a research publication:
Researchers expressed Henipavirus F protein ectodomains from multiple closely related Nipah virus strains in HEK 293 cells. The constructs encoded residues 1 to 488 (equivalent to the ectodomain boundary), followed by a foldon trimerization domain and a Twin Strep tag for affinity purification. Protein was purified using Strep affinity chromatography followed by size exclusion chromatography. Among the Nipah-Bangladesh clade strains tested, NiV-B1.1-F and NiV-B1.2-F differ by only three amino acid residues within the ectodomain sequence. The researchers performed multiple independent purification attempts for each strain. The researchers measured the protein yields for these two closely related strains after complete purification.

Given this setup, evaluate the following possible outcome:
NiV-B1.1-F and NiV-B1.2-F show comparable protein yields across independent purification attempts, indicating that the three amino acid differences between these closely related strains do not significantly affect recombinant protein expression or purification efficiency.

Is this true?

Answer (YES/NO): NO